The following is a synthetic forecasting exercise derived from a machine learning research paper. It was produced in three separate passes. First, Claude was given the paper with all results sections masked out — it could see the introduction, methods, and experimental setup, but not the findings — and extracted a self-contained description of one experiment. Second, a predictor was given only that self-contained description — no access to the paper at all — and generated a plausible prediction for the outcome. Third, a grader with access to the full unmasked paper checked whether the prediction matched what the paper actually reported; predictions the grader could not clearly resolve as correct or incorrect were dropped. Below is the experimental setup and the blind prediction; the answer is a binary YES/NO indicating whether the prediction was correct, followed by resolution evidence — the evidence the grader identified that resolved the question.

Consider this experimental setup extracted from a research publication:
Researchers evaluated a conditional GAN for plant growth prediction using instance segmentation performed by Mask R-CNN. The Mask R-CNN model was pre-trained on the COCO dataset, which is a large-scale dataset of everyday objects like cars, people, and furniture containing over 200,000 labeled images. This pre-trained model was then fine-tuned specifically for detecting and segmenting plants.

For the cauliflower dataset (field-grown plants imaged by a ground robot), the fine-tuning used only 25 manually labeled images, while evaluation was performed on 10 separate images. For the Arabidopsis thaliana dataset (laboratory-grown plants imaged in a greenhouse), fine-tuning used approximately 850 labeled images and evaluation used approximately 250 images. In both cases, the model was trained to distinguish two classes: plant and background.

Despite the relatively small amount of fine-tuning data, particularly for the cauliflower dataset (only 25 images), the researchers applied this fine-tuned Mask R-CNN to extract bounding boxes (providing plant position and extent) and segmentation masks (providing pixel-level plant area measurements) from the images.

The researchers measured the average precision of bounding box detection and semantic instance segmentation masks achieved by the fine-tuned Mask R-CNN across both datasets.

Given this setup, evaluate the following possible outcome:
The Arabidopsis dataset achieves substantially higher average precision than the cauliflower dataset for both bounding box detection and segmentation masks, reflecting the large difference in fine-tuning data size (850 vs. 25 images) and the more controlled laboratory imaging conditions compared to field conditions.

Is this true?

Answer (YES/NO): NO